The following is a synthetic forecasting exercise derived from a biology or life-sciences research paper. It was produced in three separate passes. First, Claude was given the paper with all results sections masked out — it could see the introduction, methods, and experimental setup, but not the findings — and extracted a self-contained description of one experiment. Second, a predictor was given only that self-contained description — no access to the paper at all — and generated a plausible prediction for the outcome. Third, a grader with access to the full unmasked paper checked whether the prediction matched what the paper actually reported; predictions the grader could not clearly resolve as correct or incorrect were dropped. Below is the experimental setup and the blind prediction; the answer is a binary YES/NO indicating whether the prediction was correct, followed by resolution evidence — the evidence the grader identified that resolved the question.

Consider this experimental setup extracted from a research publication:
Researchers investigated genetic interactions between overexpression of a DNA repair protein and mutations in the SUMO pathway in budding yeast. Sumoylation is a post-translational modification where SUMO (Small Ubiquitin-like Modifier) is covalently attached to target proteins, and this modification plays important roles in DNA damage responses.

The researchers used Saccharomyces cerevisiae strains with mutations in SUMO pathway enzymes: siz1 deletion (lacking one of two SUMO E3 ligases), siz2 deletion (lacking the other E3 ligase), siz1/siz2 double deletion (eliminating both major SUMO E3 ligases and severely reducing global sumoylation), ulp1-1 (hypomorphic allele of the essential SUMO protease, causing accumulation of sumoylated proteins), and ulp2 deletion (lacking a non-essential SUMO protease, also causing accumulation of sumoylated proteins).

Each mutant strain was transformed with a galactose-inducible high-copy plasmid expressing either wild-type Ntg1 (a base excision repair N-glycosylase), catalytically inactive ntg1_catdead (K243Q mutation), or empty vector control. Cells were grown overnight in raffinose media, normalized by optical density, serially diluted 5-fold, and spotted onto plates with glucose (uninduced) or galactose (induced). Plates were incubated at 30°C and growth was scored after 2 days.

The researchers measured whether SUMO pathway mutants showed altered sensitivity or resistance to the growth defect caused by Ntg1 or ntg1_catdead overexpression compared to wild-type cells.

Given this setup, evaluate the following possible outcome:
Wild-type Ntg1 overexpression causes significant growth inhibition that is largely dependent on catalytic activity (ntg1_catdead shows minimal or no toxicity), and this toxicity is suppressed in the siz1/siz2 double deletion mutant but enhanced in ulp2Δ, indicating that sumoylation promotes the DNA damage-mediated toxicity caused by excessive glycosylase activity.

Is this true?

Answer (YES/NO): NO